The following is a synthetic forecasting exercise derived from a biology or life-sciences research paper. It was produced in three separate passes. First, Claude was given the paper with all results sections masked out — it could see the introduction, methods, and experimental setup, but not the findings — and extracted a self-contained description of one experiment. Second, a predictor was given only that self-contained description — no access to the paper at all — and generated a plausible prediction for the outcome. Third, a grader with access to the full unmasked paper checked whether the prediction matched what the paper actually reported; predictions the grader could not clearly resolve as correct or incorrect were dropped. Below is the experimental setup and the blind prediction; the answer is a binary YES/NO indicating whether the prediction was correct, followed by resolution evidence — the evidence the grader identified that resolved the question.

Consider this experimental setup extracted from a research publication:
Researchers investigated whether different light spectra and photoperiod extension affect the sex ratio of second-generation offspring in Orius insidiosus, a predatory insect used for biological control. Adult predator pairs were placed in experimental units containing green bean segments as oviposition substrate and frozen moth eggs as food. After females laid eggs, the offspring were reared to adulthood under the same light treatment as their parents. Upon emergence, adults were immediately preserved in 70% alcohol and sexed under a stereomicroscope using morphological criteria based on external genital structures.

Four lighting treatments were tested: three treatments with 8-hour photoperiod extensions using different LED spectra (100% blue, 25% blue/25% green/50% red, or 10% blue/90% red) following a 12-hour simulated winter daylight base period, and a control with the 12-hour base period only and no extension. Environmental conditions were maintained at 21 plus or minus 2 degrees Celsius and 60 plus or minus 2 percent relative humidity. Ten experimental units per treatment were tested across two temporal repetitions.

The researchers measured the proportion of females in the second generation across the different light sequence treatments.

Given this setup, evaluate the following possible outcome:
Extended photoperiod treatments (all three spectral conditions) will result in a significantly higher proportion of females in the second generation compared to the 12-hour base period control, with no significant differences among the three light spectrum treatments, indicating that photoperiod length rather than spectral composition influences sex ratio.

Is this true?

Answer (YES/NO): NO